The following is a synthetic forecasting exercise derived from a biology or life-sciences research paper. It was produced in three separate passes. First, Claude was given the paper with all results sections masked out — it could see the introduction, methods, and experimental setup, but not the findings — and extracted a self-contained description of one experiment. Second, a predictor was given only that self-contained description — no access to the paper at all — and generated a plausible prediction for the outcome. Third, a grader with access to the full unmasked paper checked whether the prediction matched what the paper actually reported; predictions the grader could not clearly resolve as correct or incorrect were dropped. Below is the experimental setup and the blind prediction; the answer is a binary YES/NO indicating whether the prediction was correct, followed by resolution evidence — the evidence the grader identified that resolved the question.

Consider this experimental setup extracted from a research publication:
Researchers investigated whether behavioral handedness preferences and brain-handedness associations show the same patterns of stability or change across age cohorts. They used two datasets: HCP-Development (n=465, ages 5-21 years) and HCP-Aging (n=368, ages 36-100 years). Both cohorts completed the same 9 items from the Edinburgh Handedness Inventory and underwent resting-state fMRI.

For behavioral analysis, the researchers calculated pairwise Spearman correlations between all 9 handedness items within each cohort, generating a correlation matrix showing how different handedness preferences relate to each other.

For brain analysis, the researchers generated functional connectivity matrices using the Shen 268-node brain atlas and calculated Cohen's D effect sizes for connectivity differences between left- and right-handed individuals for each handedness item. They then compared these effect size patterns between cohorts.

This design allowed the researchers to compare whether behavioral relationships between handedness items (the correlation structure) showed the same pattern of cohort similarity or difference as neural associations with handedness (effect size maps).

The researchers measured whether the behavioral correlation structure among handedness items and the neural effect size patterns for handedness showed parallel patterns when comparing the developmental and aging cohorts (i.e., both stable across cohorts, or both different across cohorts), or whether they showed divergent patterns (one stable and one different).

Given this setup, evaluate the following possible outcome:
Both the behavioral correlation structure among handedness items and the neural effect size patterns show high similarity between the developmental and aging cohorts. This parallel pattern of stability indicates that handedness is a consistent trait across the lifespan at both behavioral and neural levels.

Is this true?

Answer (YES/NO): NO